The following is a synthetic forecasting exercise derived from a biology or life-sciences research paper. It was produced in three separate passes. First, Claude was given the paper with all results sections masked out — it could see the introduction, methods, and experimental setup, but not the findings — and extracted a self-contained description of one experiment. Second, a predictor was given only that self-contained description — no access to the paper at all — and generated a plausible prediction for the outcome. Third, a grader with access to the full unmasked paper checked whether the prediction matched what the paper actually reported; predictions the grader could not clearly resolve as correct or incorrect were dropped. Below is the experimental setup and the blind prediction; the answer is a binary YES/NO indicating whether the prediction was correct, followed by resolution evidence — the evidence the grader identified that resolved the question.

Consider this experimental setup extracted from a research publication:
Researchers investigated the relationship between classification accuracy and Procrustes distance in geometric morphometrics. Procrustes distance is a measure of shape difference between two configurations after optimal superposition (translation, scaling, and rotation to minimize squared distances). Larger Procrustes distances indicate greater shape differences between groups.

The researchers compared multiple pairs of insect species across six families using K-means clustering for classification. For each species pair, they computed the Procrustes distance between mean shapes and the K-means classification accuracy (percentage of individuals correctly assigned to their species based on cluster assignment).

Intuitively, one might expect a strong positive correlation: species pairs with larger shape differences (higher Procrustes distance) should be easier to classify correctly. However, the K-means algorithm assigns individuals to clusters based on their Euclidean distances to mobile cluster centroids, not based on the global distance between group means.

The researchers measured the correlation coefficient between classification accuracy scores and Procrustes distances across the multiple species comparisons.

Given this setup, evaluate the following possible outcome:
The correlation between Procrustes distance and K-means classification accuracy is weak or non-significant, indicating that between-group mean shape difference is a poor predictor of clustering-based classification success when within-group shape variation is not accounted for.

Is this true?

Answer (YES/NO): NO